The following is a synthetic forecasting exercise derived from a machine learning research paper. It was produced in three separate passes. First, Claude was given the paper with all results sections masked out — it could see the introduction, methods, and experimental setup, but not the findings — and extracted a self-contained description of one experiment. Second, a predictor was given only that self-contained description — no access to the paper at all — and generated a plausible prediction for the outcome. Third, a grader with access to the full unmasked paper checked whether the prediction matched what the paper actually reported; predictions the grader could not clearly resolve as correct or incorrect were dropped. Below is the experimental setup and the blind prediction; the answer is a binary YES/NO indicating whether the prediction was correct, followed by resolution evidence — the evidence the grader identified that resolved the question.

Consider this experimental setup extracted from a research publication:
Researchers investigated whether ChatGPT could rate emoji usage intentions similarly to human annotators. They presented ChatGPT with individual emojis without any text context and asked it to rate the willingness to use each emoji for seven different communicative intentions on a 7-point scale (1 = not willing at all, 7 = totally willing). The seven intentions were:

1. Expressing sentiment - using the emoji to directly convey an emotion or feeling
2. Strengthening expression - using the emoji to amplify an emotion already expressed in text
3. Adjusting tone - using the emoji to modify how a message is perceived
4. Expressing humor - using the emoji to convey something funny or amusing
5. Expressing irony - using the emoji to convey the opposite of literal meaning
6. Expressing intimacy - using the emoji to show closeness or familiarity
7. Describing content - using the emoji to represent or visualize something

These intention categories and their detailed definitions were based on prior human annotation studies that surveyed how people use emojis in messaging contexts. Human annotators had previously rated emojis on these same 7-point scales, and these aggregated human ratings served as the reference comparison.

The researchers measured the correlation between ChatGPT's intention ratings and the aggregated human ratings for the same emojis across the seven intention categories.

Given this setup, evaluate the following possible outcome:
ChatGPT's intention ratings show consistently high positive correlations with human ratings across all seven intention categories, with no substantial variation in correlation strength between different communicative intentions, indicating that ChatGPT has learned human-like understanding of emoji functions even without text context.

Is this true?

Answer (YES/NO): NO